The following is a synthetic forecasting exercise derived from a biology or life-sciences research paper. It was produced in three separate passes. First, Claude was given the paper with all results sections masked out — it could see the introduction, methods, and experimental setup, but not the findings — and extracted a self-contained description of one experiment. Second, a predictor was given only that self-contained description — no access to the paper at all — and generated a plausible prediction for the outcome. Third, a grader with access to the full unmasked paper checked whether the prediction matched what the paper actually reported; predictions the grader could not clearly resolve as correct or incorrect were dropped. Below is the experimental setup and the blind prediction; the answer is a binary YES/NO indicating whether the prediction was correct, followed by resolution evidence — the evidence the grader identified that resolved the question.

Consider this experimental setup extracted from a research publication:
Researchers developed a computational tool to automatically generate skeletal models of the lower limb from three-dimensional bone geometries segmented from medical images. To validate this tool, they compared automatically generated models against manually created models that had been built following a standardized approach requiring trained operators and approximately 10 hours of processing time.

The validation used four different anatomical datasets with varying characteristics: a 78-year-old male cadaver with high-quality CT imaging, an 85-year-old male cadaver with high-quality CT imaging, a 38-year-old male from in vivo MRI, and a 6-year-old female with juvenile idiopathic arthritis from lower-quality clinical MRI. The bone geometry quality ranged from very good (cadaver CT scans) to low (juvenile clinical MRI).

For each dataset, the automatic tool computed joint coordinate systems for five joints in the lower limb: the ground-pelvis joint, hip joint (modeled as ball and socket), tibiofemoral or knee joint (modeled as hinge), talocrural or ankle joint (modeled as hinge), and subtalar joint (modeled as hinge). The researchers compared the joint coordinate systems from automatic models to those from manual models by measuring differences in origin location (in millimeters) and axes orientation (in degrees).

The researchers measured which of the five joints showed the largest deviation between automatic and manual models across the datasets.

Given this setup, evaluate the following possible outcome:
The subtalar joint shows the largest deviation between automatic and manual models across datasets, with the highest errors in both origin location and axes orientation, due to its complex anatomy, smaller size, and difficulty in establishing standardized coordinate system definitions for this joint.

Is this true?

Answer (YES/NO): YES